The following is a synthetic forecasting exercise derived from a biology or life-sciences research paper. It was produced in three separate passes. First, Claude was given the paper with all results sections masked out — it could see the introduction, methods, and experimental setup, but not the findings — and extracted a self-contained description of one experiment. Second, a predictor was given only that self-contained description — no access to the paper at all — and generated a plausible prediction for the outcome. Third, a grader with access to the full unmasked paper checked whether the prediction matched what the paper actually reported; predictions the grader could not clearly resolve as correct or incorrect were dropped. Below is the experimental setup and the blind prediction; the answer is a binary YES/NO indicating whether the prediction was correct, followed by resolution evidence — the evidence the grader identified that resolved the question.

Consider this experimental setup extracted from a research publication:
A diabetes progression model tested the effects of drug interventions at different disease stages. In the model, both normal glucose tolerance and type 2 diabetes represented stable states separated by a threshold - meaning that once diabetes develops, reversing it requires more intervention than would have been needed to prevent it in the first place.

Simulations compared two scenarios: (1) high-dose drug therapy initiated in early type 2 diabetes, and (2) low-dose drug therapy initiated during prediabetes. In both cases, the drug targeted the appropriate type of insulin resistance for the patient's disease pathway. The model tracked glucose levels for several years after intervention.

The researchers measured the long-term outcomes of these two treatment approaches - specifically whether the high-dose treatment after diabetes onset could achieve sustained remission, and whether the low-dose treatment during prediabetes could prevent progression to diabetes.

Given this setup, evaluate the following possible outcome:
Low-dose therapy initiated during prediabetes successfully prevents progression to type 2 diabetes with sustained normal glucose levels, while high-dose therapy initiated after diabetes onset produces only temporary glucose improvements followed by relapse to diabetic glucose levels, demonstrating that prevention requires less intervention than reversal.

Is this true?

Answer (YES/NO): YES